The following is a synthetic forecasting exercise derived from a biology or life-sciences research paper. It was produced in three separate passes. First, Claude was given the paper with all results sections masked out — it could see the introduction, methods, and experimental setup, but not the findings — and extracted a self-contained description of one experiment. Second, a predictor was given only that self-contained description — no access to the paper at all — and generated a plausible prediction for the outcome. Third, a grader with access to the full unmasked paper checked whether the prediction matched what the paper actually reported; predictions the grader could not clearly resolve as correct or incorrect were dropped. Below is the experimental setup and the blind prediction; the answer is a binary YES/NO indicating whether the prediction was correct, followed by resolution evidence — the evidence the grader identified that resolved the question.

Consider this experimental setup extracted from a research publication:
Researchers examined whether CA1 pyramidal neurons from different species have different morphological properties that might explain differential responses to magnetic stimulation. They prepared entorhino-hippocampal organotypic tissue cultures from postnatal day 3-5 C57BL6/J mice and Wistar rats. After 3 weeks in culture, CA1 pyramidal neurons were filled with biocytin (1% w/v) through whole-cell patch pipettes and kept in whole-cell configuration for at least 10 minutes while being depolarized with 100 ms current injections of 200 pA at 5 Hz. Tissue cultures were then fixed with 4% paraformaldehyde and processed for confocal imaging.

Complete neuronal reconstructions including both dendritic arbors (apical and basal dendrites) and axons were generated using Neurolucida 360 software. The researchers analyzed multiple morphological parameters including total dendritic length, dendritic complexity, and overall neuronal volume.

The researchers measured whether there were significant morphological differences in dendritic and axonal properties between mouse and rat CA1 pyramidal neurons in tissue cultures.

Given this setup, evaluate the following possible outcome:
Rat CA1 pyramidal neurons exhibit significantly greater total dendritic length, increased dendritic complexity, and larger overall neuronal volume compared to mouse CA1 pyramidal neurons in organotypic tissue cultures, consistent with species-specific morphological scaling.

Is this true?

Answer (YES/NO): NO